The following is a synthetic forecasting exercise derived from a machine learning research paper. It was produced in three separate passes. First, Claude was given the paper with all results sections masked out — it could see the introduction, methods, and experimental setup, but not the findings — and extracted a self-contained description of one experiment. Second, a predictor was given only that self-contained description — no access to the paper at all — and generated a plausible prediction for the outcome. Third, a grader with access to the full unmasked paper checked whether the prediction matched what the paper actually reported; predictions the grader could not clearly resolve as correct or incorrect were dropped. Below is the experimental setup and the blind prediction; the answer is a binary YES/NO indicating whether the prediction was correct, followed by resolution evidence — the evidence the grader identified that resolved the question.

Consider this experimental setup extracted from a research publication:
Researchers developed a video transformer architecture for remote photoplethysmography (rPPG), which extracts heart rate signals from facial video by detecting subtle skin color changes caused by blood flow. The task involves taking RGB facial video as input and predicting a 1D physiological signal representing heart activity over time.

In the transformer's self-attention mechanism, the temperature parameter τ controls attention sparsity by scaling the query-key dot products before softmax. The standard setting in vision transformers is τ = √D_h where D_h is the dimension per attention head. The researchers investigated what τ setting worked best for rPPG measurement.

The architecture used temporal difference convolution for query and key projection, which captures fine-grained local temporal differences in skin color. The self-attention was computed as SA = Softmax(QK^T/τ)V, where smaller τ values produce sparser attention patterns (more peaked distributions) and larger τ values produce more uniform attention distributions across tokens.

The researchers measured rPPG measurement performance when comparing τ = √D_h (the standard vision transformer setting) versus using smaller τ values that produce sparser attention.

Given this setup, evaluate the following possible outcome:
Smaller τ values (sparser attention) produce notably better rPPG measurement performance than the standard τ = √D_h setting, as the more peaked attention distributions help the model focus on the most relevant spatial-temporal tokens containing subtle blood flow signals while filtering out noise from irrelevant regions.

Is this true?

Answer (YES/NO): YES